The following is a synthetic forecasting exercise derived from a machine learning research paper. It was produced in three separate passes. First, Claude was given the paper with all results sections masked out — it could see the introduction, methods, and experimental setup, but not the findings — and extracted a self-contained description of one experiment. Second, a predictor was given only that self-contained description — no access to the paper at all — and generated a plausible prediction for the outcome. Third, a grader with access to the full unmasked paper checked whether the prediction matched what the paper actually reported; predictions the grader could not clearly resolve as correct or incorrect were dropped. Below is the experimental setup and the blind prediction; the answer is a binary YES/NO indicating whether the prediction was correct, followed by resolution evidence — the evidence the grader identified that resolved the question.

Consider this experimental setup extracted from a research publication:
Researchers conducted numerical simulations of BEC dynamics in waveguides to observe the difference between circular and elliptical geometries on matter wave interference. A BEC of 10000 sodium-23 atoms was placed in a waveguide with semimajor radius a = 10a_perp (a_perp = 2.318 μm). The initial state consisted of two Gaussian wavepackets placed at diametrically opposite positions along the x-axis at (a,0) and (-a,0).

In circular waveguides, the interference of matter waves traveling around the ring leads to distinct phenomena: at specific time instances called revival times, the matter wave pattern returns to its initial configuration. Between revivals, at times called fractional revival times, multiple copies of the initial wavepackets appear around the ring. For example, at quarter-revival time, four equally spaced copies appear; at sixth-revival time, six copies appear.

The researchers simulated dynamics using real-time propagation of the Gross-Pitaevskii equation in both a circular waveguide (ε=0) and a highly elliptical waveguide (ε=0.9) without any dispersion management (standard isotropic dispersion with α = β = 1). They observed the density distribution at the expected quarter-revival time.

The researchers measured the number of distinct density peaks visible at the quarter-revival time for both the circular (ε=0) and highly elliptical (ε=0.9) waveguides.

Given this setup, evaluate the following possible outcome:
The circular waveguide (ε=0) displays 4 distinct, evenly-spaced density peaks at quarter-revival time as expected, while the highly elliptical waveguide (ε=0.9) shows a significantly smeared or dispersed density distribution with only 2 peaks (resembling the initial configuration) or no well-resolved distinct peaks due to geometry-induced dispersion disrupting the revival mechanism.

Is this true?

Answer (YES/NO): YES